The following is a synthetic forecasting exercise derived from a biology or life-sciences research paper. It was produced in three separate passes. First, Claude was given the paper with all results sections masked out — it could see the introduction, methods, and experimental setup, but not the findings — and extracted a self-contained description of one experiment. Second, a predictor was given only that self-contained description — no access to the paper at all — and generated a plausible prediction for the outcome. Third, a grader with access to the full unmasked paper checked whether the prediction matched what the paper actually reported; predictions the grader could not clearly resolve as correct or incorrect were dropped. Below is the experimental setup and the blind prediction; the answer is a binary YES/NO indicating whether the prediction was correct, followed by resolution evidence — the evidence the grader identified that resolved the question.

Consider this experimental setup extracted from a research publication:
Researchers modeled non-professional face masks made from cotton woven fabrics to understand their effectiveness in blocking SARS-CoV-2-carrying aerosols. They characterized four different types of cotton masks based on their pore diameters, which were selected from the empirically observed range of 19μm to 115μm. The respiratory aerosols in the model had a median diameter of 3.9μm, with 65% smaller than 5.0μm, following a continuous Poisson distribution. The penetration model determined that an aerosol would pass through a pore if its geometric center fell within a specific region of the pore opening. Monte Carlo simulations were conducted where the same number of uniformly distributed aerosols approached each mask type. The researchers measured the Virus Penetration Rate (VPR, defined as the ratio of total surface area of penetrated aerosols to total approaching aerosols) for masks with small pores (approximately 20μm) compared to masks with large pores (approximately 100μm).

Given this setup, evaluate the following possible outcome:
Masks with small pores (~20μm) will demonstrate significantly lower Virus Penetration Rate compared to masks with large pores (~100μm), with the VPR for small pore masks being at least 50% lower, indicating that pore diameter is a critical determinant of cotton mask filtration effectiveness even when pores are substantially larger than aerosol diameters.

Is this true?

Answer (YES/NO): NO